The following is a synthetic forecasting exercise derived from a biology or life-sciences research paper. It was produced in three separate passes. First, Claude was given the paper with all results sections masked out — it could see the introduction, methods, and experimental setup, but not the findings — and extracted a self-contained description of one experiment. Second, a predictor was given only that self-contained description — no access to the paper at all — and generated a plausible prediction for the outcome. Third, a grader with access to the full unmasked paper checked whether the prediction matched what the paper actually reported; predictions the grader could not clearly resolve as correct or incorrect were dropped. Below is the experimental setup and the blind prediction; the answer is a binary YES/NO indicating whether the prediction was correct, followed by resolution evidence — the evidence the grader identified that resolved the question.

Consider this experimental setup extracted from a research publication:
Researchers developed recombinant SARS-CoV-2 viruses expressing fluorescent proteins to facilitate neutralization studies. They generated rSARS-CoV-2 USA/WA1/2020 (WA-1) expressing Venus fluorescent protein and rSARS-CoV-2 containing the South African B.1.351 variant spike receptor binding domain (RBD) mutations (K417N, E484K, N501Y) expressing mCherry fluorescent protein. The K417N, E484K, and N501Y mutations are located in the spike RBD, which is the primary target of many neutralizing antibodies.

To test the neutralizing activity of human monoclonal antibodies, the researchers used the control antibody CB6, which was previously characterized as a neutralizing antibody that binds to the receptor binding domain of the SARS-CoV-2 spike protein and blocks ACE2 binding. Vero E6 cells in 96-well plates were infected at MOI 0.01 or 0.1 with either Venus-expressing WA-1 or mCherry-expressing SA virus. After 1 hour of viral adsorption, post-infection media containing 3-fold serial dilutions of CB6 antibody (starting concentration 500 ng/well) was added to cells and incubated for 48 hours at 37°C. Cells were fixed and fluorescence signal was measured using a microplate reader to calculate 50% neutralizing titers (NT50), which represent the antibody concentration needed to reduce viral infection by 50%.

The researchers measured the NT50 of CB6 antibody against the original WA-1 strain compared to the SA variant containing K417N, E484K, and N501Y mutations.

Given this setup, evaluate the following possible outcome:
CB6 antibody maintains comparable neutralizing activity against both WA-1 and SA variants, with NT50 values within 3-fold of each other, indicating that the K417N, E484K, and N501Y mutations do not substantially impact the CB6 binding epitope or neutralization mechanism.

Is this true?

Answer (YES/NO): NO